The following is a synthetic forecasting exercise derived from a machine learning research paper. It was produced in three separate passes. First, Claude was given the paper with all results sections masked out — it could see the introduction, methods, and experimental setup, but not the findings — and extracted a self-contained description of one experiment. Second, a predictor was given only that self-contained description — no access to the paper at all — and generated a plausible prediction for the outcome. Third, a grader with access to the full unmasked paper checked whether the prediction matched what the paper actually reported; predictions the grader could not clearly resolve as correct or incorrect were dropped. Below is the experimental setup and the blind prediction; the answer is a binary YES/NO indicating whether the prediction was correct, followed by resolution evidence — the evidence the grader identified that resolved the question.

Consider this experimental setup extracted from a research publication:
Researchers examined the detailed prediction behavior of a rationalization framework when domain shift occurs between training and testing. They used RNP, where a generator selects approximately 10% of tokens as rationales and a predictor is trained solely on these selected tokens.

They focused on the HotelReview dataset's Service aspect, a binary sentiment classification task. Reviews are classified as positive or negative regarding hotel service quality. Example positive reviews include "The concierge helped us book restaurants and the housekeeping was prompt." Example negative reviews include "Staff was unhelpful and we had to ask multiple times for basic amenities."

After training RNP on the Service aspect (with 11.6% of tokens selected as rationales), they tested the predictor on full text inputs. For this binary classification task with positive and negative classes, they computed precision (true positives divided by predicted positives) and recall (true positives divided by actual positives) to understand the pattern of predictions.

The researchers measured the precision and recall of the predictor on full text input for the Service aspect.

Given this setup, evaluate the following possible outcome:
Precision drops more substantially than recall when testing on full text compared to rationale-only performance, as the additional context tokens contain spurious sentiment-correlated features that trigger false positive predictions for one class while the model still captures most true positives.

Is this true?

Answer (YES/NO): NO